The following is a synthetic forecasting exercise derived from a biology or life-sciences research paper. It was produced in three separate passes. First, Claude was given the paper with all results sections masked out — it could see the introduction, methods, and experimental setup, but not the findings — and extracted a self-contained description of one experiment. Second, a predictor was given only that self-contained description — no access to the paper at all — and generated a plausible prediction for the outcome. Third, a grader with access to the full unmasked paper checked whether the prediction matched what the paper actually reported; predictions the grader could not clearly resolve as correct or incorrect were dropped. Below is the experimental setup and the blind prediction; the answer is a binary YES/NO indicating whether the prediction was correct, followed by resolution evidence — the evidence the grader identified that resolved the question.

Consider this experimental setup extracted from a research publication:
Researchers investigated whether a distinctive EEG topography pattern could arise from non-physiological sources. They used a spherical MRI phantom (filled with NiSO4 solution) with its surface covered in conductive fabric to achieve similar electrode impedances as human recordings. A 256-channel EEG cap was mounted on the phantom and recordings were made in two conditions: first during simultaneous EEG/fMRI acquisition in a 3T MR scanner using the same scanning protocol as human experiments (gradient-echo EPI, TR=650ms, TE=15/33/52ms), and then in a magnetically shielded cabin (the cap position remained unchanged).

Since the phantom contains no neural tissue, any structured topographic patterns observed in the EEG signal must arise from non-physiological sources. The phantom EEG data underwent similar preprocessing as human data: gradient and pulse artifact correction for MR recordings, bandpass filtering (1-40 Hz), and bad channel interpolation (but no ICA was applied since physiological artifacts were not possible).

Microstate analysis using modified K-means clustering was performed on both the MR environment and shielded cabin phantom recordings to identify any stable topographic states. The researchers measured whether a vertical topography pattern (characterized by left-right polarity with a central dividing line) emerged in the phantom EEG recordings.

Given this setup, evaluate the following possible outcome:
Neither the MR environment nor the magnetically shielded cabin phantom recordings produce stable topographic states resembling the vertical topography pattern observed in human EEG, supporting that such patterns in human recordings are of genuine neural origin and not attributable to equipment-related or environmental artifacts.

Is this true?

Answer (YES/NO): NO